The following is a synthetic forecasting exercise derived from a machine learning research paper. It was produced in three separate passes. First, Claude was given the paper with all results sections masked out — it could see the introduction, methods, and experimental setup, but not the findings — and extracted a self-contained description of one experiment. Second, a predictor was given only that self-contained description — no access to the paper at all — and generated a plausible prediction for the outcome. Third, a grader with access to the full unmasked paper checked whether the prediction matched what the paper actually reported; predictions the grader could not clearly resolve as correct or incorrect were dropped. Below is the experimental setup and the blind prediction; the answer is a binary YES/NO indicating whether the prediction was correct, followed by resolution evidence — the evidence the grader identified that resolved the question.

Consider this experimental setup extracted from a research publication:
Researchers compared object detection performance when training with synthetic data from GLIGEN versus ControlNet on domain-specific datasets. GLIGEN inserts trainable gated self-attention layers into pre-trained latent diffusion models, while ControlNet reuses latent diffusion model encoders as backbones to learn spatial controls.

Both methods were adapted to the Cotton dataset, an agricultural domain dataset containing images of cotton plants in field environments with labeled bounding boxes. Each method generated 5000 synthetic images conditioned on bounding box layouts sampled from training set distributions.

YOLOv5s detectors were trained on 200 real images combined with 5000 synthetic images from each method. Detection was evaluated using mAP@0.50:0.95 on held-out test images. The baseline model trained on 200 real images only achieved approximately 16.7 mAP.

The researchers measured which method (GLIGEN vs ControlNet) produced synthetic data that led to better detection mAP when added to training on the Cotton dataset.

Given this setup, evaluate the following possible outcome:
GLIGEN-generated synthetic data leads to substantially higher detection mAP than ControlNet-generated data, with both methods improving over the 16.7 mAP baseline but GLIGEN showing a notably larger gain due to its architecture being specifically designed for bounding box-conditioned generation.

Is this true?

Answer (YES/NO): NO